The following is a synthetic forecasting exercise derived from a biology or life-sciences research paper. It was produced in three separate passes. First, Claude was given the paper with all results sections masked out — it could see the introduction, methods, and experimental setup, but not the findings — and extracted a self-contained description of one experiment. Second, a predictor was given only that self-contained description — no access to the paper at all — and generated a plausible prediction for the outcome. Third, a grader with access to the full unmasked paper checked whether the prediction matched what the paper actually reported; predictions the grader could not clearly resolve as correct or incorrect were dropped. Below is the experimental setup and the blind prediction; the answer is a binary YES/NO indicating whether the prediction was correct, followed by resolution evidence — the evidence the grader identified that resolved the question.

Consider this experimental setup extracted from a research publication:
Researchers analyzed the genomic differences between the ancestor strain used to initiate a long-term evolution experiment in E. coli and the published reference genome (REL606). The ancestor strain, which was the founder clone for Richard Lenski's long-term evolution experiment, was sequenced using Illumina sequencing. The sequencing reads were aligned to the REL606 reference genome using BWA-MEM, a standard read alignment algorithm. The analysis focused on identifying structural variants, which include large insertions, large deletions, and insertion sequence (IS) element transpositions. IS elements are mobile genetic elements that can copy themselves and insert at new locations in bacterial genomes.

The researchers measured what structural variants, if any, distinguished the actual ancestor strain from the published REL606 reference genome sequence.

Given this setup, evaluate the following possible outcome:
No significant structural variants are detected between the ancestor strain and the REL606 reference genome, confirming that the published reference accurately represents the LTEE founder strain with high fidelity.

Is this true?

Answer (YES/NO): NO